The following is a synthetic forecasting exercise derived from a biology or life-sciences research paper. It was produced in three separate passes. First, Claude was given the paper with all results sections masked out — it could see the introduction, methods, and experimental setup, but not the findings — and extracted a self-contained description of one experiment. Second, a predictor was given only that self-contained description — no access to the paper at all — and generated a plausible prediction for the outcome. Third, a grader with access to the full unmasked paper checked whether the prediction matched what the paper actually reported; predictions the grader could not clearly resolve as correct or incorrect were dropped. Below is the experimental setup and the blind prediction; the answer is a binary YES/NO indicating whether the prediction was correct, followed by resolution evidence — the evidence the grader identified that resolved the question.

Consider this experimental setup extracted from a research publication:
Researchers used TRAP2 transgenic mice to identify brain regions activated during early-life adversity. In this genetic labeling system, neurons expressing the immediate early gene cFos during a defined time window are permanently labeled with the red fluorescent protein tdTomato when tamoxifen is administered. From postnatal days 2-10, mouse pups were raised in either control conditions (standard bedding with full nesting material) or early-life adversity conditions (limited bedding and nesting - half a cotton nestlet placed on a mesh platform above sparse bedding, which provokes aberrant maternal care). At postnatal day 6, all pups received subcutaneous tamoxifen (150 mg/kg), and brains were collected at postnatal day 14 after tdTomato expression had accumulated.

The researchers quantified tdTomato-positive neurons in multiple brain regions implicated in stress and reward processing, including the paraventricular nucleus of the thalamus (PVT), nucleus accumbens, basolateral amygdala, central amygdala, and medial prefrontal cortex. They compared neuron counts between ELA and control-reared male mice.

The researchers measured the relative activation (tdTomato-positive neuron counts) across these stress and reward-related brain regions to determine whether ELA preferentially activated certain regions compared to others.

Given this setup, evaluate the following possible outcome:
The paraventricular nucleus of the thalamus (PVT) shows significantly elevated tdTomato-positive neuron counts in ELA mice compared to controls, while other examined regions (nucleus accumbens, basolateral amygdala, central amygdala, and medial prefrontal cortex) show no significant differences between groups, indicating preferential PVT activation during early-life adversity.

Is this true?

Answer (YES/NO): YES